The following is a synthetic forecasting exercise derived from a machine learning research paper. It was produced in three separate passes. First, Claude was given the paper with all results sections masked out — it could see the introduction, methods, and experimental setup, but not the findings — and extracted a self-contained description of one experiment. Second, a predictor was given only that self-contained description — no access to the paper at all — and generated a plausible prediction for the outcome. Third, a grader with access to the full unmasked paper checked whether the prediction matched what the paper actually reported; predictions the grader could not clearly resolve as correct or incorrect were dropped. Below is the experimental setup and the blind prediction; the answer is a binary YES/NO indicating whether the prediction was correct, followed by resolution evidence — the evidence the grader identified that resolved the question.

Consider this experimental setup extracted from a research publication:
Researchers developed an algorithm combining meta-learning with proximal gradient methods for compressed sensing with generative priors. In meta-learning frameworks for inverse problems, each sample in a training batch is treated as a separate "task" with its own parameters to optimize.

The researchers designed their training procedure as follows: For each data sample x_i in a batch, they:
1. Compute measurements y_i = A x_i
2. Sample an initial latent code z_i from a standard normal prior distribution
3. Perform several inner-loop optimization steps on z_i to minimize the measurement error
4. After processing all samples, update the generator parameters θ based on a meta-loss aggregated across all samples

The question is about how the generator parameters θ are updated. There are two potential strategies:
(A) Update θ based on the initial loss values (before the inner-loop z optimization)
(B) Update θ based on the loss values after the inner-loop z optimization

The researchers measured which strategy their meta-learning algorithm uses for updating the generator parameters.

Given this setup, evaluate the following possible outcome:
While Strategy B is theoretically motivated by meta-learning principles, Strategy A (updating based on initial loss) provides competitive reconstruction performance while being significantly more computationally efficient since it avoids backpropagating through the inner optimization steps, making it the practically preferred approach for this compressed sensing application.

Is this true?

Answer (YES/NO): NO